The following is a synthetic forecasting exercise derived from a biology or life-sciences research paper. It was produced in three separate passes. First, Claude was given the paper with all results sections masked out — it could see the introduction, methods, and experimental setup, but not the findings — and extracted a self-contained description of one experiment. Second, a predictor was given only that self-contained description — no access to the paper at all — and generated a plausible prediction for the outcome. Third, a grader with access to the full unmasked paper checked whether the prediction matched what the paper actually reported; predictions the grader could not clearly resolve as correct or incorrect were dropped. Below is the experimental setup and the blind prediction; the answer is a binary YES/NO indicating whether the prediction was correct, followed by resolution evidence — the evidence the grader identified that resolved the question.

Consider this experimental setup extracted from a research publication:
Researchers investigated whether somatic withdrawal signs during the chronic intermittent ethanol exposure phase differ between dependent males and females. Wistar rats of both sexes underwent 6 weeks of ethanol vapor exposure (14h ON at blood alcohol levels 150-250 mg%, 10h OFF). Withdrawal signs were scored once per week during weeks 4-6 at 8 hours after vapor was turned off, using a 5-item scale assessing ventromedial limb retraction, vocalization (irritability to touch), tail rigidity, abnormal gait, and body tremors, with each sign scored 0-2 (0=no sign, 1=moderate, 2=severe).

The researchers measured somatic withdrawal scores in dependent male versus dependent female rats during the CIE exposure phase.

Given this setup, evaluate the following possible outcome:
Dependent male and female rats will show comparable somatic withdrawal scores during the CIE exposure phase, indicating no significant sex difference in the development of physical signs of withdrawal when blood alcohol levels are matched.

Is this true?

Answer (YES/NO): YES